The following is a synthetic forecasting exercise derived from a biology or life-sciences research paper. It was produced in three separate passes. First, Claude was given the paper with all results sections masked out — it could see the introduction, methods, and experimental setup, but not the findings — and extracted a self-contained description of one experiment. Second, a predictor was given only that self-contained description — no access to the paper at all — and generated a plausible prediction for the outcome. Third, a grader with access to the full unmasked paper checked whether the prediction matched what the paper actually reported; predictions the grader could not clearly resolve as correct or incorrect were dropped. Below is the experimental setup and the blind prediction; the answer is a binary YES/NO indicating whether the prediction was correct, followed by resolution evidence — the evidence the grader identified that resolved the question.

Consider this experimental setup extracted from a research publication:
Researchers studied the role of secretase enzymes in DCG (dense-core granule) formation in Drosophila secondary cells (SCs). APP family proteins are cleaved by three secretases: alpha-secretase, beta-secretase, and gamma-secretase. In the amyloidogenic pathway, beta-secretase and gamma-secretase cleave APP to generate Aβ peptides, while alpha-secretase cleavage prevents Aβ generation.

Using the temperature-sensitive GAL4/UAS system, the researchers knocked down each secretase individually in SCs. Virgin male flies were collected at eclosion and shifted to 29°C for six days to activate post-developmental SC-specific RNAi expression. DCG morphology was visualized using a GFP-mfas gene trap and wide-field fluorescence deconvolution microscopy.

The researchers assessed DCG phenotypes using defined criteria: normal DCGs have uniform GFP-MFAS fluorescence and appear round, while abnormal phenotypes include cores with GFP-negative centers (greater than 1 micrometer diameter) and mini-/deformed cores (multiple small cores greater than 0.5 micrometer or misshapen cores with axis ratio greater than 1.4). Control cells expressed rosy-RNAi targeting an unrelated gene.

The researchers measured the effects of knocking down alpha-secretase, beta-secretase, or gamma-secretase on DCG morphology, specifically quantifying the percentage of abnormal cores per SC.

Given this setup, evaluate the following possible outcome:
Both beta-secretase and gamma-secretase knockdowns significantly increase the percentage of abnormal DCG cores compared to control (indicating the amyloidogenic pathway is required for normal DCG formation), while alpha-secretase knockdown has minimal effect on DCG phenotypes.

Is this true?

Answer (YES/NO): NO